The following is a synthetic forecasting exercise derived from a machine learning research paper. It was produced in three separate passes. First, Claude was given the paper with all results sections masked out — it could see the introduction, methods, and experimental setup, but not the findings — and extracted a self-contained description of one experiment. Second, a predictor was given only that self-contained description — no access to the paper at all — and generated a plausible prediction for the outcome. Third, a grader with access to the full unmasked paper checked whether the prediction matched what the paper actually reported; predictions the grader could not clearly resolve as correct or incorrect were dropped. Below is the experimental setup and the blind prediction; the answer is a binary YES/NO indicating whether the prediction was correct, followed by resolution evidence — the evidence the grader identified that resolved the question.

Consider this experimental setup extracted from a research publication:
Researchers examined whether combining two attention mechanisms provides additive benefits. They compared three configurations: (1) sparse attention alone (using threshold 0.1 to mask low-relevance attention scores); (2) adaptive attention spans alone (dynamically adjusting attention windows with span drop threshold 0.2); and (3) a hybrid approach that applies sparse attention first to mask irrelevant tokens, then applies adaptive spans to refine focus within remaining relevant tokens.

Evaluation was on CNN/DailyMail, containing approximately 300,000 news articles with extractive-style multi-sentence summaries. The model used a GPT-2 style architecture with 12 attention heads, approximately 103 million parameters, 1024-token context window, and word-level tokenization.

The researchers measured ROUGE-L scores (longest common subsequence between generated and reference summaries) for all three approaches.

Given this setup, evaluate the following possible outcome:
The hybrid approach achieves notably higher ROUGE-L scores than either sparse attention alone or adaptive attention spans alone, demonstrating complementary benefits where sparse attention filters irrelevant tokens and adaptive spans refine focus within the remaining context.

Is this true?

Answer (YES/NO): NO